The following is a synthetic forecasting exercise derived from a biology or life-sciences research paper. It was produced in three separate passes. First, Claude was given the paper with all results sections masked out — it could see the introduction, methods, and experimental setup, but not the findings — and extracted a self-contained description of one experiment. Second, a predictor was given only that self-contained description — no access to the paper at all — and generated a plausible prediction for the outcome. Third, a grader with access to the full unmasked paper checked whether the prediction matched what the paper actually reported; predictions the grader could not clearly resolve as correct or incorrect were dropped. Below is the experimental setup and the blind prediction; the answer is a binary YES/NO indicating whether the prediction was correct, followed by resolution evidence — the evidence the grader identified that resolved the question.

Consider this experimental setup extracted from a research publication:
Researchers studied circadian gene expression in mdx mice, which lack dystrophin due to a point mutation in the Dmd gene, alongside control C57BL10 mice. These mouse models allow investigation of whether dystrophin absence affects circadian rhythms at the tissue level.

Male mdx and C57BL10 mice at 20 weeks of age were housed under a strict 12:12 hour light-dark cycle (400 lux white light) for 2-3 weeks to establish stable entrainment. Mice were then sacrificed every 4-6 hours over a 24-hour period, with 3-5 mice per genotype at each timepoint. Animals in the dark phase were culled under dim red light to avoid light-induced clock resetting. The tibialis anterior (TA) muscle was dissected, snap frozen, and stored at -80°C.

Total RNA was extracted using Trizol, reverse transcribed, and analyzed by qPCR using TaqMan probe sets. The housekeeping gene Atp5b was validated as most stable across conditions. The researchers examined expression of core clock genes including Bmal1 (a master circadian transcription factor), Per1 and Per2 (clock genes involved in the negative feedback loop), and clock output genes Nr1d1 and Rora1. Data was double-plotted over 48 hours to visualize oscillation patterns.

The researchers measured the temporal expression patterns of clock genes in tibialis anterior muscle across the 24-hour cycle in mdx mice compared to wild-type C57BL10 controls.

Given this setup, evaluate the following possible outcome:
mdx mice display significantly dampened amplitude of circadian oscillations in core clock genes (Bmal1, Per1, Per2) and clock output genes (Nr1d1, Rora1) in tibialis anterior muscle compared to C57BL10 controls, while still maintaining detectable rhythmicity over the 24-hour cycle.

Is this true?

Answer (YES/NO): NO